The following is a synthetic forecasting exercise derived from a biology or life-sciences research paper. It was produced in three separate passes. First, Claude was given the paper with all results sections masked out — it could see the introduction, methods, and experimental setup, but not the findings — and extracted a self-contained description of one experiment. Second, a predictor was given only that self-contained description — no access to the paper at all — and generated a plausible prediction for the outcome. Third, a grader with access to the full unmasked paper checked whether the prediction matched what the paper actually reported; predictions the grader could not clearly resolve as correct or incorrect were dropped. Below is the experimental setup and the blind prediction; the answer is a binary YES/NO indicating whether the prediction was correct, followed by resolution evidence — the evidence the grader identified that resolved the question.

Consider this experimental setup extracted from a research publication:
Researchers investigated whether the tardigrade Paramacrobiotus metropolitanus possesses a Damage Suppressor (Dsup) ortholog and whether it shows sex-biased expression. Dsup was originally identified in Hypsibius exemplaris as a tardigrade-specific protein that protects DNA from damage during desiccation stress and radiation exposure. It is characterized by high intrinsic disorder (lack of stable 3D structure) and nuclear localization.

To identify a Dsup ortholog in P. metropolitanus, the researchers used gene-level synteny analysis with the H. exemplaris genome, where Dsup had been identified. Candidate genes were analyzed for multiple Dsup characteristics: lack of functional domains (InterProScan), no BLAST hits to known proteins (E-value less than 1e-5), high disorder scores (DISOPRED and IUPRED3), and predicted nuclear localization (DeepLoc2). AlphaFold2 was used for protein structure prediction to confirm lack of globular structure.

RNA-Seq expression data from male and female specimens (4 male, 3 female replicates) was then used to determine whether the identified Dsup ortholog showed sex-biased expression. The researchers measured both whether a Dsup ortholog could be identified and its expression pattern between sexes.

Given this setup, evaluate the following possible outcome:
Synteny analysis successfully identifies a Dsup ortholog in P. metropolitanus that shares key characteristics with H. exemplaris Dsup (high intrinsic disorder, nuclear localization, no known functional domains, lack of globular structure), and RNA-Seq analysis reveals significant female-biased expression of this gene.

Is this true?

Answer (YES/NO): YES